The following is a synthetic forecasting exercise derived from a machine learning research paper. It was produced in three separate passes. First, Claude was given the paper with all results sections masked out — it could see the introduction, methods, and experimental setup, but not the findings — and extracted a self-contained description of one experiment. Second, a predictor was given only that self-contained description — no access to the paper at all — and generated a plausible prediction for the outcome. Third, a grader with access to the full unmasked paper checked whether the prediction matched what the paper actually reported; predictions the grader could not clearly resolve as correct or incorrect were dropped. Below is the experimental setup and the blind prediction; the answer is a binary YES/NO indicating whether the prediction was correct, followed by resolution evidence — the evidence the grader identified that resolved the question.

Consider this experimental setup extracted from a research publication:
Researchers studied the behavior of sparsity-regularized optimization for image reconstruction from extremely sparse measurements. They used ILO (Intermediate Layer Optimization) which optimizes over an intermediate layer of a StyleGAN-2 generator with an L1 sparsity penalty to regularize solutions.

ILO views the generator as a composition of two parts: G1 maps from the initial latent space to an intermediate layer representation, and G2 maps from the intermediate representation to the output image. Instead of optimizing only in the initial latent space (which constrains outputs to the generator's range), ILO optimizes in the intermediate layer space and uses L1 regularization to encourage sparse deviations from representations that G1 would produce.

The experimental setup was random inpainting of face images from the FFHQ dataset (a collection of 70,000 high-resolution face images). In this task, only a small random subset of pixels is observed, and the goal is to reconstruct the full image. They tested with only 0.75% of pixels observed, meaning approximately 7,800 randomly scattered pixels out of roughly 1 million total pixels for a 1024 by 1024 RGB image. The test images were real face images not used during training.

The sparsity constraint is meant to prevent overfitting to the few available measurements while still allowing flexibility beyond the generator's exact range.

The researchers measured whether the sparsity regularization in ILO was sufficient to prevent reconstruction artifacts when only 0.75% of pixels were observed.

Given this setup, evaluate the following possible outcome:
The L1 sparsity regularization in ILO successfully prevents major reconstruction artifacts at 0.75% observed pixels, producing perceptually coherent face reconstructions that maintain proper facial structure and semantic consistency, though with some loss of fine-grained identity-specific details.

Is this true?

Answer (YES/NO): NO